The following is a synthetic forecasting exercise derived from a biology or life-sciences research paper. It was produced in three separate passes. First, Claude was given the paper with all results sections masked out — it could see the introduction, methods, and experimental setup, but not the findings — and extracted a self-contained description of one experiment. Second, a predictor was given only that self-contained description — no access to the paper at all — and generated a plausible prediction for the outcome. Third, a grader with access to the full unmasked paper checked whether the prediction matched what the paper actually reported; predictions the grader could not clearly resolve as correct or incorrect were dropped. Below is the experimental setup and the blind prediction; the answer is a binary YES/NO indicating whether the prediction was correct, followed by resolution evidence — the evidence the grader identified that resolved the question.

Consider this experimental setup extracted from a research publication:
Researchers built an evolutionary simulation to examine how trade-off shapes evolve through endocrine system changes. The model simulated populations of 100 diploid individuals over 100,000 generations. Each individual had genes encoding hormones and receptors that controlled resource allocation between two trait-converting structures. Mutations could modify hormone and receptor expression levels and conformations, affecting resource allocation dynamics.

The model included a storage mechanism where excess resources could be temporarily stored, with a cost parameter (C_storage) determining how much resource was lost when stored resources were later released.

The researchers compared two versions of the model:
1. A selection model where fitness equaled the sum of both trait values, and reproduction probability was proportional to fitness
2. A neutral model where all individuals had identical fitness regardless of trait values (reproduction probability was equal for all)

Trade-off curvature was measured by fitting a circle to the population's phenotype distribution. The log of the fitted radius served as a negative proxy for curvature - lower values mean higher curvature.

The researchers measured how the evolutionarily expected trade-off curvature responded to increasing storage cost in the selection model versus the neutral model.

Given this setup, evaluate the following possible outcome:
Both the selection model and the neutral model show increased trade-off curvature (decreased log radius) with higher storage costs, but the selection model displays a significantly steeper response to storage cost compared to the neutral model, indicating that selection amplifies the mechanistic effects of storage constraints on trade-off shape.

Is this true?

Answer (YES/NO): NO